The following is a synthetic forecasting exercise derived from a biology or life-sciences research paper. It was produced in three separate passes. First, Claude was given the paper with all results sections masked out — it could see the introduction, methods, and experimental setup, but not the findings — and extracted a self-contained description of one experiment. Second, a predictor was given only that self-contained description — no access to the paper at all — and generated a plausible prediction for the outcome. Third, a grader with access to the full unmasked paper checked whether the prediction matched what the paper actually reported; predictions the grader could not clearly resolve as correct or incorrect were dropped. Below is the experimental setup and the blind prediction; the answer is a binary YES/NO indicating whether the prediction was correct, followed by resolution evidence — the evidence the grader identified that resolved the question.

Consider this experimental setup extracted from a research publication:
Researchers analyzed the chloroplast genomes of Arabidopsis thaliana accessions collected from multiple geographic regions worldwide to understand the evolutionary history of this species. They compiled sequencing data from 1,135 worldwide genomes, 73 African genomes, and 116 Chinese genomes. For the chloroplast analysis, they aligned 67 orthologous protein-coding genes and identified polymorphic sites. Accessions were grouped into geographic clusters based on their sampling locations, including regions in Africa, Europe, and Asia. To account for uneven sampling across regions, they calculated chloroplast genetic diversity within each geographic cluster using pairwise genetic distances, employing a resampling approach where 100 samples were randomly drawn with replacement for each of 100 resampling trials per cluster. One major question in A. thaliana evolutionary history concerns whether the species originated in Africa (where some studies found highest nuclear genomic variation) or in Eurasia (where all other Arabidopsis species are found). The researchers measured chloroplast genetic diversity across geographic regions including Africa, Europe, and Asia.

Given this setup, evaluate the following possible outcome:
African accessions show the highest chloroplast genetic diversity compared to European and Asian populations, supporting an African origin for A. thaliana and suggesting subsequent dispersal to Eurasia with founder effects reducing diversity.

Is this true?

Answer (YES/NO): NO